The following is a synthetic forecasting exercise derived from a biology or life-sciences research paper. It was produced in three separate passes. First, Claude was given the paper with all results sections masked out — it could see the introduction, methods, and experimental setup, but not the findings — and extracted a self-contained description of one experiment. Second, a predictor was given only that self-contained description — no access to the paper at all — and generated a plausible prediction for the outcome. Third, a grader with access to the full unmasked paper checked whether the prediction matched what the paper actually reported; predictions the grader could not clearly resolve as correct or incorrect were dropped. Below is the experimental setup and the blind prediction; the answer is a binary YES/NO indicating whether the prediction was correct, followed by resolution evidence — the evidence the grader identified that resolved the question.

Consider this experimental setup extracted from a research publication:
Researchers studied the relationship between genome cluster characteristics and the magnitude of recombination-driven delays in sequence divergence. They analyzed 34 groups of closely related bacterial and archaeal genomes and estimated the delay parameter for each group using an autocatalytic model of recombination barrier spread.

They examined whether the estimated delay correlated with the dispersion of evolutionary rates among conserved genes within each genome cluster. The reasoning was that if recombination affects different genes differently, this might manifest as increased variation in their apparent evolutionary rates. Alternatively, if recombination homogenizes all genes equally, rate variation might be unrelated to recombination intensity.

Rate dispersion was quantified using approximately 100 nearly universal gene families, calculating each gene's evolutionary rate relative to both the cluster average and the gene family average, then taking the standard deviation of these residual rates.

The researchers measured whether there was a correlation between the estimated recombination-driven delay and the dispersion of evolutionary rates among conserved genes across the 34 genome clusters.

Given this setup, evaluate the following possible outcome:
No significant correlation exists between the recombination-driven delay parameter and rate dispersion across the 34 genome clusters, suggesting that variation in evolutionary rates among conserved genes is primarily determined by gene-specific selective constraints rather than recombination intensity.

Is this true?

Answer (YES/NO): NO